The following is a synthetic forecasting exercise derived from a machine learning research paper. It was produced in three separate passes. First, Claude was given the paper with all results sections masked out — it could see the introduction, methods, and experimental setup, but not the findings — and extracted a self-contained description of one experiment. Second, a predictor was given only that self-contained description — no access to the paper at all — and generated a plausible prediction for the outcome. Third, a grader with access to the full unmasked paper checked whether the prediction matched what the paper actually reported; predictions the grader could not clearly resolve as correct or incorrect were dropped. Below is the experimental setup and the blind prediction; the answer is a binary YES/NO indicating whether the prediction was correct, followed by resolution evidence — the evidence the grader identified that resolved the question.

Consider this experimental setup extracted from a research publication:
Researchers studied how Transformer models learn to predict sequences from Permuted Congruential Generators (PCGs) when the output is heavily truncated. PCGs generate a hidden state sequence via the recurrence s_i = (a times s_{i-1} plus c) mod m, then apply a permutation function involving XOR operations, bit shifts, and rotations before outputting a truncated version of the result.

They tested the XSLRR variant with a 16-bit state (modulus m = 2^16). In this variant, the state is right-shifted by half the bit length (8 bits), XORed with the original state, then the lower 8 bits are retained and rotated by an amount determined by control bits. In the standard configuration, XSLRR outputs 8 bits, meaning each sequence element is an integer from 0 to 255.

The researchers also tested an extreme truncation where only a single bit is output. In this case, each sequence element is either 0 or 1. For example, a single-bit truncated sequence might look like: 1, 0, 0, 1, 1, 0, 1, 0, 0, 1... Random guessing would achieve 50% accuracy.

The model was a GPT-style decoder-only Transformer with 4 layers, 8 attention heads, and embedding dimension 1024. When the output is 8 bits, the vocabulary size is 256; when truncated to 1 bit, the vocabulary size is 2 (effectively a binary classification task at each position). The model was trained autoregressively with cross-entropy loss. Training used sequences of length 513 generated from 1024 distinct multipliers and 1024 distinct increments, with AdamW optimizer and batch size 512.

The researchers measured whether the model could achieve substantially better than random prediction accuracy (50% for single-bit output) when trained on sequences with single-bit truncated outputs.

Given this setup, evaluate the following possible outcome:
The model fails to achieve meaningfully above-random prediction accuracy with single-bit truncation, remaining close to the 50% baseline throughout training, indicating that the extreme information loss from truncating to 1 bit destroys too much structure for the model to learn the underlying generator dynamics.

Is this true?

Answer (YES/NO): NO